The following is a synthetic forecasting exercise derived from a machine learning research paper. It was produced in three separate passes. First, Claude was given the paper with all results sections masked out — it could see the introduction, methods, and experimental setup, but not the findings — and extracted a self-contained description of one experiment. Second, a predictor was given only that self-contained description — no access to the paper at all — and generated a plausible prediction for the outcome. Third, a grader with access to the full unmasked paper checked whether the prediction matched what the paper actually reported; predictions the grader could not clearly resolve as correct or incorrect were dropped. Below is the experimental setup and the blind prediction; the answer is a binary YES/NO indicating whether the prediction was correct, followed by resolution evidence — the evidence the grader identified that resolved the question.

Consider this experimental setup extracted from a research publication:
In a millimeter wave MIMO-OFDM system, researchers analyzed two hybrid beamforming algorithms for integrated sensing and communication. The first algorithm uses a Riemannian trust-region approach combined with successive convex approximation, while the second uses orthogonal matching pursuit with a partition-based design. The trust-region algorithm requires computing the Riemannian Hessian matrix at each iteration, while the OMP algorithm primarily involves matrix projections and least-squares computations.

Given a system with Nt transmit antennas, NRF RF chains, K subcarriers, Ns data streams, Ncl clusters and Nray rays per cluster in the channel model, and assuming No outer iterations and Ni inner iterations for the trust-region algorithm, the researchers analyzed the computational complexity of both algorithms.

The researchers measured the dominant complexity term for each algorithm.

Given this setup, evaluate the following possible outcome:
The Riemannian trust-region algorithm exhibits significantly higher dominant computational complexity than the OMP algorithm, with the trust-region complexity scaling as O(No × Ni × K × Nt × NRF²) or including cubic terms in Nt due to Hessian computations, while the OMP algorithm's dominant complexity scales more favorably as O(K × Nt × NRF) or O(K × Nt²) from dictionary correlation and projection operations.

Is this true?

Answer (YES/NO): NO